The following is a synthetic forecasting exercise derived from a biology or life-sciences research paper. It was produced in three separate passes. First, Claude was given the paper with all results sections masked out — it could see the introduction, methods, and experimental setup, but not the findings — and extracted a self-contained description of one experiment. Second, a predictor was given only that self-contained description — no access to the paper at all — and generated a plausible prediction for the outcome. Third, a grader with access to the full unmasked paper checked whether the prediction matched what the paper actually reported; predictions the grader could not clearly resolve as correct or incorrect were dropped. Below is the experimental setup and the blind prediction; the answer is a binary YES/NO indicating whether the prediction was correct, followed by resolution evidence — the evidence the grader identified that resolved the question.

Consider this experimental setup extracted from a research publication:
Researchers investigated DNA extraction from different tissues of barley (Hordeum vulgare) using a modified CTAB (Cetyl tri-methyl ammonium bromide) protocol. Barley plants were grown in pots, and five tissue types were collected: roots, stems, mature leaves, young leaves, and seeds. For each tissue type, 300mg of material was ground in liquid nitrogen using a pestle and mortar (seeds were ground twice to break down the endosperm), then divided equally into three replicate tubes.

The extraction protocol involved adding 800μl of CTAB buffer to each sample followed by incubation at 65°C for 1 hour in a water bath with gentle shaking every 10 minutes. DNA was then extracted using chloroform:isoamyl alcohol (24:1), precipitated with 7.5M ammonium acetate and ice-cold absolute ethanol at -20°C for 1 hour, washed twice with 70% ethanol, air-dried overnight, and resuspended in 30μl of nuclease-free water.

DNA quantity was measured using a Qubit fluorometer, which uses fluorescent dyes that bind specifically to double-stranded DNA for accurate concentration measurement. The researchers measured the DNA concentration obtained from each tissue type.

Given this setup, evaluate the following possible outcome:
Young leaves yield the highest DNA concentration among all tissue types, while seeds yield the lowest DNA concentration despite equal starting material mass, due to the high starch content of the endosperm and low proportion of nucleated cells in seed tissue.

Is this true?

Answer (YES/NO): NO